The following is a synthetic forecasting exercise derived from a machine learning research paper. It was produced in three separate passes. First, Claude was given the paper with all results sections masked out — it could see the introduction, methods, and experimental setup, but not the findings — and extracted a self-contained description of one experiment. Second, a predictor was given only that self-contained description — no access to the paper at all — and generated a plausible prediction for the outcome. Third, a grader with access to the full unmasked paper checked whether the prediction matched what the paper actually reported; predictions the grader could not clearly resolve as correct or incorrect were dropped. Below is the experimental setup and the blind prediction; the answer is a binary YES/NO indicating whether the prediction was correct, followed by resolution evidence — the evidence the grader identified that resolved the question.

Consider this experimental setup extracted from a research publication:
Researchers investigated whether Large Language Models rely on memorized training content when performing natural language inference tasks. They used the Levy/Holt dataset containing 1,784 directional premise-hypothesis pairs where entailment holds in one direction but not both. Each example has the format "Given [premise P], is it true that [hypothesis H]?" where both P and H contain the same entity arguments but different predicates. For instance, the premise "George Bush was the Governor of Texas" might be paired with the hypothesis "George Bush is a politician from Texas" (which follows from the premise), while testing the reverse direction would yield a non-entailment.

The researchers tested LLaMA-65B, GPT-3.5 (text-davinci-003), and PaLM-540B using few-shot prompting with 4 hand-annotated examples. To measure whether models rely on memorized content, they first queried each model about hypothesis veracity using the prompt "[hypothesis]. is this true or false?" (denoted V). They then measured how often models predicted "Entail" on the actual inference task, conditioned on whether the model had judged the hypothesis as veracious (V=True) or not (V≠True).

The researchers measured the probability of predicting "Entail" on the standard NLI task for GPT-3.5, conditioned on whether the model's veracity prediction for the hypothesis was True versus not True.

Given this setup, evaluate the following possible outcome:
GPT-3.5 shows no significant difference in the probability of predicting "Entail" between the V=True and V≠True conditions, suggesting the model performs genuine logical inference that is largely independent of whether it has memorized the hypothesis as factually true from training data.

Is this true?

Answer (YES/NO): NO